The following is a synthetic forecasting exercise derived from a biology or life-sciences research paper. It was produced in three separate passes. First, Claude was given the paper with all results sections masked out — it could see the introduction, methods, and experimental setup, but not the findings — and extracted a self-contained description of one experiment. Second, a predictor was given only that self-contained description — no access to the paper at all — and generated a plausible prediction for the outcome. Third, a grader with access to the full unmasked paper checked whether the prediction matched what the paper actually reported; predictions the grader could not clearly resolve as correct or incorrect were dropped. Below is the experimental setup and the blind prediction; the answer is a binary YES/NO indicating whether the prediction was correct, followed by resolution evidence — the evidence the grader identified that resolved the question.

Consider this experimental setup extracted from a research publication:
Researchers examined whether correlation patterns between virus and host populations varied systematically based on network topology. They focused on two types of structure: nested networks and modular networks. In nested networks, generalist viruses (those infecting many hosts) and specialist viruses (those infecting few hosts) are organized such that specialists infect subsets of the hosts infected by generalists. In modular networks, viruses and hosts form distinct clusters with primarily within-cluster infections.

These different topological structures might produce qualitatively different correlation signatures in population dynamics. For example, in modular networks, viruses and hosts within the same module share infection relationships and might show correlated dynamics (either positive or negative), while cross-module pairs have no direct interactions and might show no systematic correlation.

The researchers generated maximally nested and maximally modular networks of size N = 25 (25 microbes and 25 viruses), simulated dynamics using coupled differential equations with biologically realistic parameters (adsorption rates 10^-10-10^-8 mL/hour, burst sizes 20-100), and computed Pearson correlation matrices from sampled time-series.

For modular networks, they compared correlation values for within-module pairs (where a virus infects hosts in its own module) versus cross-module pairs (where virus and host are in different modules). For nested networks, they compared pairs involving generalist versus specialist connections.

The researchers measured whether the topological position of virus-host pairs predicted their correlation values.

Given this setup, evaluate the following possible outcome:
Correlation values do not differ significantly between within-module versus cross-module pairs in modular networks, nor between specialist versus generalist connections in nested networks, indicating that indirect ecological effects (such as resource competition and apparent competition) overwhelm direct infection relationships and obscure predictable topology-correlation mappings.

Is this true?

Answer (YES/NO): YES